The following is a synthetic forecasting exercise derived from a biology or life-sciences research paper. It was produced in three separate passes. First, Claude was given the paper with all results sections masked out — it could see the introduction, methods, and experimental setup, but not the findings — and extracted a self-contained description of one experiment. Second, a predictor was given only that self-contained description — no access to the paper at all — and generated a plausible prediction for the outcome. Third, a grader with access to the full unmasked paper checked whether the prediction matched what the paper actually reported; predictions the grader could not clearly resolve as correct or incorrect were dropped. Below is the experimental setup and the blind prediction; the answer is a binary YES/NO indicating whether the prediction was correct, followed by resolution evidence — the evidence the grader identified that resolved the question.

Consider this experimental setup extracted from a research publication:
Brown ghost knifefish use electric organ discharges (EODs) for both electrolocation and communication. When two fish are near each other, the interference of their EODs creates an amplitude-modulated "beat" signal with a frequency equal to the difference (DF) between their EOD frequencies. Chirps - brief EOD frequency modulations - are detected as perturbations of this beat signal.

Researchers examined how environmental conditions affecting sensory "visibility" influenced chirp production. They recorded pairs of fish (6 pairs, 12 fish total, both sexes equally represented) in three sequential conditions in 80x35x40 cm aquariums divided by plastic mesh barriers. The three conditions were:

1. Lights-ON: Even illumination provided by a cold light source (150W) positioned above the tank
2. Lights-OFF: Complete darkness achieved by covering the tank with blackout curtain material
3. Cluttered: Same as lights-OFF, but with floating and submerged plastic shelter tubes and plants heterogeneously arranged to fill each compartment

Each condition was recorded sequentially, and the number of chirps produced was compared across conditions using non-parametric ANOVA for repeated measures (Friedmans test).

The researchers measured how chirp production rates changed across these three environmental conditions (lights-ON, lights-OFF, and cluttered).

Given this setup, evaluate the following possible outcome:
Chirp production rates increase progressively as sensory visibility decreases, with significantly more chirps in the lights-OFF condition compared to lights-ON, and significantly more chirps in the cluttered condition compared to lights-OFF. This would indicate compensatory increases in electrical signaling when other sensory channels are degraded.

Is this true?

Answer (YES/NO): NO